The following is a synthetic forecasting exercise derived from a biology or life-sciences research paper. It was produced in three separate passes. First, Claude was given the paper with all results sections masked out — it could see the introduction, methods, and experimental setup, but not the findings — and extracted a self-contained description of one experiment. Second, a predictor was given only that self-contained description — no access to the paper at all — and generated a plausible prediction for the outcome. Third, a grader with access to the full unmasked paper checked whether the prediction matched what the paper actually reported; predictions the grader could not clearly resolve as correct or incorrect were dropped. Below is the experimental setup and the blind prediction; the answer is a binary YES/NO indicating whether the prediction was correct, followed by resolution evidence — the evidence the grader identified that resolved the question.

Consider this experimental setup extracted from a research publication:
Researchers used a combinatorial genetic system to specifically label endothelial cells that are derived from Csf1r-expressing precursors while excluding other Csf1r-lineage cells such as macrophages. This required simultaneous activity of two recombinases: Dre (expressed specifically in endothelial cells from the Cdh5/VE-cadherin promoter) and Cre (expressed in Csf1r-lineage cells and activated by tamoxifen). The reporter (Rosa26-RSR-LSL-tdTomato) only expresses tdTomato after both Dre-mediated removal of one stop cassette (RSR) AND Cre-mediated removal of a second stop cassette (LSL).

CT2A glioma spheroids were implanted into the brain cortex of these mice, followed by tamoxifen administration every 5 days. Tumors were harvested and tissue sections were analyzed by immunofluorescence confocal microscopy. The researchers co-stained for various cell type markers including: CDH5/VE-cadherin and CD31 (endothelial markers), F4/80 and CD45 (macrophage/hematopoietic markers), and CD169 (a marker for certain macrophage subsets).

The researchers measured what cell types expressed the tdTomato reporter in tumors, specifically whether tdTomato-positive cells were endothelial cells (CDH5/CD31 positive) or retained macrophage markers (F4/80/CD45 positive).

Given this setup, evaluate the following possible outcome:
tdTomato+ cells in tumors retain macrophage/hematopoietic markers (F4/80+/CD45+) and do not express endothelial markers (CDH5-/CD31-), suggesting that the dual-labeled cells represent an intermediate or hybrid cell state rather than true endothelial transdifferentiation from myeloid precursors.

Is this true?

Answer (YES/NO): NO